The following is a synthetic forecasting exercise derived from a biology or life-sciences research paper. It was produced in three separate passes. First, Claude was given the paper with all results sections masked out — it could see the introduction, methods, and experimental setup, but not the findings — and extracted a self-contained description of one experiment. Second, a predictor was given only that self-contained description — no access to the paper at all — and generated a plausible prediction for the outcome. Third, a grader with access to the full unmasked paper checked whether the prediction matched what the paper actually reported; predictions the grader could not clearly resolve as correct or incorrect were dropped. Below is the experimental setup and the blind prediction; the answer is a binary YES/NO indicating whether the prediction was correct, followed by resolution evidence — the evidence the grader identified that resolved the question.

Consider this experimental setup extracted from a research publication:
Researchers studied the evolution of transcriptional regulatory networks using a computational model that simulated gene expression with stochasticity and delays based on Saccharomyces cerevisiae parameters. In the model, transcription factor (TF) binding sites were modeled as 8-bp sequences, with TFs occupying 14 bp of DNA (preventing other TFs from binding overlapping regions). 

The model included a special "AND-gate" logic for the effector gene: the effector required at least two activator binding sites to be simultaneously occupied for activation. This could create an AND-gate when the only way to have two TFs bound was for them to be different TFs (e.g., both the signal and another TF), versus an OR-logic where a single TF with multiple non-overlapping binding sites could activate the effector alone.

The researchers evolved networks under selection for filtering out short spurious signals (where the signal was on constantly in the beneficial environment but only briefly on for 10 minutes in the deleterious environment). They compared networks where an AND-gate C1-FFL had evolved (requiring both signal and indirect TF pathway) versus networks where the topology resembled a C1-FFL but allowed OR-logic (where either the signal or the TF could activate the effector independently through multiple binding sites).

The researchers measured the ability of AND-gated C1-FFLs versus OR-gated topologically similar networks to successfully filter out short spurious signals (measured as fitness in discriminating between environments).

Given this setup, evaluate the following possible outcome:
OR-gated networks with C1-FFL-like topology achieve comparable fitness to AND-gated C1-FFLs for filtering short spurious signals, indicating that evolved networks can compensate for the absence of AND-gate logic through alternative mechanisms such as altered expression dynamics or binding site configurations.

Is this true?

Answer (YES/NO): NO